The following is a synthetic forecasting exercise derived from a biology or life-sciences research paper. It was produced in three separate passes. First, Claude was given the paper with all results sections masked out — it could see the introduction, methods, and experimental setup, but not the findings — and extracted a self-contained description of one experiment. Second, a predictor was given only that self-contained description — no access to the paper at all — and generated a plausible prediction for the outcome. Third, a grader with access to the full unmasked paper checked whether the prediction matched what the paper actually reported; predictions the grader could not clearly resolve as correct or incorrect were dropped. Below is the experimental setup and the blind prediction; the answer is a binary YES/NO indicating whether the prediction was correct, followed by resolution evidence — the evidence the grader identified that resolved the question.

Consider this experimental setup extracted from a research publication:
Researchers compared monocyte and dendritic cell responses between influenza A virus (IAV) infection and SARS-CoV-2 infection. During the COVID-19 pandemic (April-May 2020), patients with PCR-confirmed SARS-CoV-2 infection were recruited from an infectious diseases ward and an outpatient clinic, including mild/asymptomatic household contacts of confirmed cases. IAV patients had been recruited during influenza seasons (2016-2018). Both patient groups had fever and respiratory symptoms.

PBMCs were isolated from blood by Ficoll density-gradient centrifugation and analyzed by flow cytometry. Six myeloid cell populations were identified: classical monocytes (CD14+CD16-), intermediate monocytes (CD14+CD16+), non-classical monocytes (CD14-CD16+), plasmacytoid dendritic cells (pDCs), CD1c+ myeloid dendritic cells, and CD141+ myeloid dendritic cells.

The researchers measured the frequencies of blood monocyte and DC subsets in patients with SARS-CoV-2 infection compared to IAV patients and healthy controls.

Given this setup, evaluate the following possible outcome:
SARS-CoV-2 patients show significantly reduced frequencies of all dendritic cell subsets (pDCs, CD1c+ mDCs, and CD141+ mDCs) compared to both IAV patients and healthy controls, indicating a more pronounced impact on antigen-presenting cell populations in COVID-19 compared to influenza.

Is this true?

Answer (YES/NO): NO